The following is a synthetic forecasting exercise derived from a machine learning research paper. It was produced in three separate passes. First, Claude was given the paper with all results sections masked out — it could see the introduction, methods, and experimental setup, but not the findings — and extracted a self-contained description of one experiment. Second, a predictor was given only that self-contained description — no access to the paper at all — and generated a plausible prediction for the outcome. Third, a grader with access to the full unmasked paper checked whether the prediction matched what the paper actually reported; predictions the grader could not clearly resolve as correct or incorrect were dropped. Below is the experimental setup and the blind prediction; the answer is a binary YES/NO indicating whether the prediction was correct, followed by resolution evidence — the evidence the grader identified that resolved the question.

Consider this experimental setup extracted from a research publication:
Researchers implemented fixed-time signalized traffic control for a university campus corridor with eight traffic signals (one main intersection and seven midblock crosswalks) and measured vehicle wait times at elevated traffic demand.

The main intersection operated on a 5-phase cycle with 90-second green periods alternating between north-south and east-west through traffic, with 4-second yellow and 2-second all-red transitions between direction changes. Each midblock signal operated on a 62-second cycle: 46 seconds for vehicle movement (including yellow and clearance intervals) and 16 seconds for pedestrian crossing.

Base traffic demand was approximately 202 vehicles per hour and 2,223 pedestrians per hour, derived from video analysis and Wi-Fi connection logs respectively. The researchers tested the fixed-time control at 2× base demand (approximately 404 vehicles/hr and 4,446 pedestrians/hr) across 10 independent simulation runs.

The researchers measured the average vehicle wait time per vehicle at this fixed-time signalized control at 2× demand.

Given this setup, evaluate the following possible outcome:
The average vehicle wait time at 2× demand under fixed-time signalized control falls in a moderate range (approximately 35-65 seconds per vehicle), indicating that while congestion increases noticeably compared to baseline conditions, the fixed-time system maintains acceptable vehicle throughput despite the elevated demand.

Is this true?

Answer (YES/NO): YES